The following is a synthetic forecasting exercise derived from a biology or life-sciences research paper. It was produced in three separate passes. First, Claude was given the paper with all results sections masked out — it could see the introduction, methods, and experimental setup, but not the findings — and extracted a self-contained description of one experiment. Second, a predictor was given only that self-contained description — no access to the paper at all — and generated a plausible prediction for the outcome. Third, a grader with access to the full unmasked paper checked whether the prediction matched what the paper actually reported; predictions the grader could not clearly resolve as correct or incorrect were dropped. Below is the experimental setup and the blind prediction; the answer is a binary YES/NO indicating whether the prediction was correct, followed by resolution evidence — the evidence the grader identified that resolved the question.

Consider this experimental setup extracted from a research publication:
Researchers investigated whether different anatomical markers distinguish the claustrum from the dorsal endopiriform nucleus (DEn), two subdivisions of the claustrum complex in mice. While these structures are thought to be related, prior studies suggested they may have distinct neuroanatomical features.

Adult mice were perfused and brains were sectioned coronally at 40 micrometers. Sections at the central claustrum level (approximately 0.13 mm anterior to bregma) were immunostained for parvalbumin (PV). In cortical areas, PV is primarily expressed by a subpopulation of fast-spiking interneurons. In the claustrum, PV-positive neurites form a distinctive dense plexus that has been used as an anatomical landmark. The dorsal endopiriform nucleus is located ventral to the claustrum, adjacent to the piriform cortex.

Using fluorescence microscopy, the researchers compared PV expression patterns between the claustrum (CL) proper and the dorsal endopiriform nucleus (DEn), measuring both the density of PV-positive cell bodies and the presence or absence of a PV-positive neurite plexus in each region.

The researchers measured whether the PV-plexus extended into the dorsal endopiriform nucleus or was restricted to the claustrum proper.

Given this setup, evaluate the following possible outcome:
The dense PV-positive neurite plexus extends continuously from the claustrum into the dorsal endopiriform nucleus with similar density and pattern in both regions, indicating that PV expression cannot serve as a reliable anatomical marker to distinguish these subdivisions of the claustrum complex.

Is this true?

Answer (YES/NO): NO